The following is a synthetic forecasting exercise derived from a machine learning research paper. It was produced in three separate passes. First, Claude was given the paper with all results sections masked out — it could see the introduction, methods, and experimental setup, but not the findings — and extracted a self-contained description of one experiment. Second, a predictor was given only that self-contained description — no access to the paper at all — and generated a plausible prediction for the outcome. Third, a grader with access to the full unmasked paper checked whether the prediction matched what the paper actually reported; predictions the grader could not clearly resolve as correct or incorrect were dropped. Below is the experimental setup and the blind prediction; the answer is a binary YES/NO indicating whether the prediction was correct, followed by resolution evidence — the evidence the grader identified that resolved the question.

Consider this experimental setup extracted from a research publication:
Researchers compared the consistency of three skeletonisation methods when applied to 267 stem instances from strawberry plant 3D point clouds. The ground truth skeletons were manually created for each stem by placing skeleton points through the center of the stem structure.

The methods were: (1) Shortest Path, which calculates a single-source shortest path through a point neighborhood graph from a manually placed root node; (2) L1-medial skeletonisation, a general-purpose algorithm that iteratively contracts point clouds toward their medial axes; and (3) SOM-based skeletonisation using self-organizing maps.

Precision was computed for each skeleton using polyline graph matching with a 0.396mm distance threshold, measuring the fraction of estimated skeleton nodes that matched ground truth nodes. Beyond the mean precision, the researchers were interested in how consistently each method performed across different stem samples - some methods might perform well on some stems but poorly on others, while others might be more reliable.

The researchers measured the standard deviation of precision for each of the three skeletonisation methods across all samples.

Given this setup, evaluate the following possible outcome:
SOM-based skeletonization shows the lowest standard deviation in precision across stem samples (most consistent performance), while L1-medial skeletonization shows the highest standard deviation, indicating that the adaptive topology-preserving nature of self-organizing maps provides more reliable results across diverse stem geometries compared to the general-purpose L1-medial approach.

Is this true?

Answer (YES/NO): NO